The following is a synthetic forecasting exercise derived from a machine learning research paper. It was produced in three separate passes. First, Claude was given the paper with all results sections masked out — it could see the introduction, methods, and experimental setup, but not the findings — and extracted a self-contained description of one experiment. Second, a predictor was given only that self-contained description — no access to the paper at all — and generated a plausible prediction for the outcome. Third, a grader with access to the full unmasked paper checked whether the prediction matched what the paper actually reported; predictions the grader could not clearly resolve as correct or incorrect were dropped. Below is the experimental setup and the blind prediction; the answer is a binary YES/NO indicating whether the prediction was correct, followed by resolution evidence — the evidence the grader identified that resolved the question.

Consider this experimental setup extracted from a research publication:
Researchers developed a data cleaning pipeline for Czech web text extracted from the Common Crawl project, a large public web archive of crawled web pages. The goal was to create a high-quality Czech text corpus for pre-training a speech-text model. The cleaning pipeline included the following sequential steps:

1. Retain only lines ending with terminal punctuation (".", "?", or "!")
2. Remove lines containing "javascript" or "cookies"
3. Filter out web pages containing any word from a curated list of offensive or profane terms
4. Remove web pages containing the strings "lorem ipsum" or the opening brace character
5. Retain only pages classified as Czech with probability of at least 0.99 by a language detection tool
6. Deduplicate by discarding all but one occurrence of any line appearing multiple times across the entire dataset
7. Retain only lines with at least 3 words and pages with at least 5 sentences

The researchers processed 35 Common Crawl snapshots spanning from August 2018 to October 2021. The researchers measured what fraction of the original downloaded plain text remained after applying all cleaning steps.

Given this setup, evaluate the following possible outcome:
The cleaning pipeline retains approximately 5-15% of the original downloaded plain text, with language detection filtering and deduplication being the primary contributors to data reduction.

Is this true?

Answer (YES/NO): NO